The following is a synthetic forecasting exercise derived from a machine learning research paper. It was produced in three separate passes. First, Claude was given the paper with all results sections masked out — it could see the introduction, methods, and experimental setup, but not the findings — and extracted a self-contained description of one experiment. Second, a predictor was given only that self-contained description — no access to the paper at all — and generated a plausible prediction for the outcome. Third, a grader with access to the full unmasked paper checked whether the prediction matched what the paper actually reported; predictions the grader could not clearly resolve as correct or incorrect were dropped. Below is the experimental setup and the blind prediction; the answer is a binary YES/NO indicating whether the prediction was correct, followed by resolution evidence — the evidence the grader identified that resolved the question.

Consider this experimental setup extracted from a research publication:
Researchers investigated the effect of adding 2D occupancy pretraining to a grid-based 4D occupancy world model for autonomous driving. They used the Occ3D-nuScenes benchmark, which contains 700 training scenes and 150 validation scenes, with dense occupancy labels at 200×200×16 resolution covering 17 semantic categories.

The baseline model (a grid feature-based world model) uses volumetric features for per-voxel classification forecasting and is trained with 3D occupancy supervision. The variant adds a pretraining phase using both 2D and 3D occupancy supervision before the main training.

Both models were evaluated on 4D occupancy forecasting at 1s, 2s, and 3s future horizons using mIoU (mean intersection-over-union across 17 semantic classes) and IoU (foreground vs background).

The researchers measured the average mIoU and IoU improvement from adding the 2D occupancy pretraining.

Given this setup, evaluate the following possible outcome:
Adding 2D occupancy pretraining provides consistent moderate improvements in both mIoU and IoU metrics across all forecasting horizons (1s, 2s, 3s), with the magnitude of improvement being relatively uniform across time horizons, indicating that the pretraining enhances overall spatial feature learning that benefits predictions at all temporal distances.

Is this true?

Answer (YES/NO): NO